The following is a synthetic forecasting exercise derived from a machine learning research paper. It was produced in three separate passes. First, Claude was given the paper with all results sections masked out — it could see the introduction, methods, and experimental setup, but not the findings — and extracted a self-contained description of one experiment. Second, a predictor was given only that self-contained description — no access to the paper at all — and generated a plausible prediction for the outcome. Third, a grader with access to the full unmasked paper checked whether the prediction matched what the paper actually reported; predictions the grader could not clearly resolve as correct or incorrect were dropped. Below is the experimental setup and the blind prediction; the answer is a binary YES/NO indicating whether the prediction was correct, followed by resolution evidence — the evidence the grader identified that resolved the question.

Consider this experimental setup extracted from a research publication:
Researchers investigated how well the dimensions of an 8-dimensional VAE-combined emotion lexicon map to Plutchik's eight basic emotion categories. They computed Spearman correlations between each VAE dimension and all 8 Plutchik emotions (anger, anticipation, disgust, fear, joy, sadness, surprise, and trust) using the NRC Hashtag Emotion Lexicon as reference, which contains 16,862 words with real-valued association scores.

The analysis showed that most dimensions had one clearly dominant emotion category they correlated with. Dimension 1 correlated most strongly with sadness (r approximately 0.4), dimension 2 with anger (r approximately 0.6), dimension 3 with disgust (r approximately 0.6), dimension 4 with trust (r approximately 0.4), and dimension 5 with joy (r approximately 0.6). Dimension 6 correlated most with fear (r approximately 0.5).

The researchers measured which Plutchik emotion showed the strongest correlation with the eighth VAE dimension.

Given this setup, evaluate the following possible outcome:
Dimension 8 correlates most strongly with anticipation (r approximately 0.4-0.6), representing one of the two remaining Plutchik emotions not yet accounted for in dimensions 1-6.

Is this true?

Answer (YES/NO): NO